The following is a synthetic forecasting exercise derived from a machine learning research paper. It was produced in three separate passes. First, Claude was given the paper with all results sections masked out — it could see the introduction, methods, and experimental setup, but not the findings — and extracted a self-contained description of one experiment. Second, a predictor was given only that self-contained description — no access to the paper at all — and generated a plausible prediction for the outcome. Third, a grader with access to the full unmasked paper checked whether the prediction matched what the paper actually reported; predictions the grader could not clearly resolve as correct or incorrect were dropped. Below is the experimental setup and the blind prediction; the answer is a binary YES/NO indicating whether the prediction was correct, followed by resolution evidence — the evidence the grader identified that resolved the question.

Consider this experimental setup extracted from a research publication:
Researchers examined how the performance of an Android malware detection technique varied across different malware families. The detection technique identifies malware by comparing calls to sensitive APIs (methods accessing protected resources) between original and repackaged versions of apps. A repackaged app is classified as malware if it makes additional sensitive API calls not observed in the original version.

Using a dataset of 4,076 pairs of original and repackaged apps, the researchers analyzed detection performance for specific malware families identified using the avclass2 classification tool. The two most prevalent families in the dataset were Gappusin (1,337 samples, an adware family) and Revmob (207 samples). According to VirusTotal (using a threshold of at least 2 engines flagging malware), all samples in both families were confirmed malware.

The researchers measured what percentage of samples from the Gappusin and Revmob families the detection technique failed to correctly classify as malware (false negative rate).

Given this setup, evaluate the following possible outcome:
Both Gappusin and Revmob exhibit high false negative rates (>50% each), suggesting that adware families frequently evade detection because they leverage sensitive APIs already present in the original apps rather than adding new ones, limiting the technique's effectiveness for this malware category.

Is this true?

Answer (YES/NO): NO